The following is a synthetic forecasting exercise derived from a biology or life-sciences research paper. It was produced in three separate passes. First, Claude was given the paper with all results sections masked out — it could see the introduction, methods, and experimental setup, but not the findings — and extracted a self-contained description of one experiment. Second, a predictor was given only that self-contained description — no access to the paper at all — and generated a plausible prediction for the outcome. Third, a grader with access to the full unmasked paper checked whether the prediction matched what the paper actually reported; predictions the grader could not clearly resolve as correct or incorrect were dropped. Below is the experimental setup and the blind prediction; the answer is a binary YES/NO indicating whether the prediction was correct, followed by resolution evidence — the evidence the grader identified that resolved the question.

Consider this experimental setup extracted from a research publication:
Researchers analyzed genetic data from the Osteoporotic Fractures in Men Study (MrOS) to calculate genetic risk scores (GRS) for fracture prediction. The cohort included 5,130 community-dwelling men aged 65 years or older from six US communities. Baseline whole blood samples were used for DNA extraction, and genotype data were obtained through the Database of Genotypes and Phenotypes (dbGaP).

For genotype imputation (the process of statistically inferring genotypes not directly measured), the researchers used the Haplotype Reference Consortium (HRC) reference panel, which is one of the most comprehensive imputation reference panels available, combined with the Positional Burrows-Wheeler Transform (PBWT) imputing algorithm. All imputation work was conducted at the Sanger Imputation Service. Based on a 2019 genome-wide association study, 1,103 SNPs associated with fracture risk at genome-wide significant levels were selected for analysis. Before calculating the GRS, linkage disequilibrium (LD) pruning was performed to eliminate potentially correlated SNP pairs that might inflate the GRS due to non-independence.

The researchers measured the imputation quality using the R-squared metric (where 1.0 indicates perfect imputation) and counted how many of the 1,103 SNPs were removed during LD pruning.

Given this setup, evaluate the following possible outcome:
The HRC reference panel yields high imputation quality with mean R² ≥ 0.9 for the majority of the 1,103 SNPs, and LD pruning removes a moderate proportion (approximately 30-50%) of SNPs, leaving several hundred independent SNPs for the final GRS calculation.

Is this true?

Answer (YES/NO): NO